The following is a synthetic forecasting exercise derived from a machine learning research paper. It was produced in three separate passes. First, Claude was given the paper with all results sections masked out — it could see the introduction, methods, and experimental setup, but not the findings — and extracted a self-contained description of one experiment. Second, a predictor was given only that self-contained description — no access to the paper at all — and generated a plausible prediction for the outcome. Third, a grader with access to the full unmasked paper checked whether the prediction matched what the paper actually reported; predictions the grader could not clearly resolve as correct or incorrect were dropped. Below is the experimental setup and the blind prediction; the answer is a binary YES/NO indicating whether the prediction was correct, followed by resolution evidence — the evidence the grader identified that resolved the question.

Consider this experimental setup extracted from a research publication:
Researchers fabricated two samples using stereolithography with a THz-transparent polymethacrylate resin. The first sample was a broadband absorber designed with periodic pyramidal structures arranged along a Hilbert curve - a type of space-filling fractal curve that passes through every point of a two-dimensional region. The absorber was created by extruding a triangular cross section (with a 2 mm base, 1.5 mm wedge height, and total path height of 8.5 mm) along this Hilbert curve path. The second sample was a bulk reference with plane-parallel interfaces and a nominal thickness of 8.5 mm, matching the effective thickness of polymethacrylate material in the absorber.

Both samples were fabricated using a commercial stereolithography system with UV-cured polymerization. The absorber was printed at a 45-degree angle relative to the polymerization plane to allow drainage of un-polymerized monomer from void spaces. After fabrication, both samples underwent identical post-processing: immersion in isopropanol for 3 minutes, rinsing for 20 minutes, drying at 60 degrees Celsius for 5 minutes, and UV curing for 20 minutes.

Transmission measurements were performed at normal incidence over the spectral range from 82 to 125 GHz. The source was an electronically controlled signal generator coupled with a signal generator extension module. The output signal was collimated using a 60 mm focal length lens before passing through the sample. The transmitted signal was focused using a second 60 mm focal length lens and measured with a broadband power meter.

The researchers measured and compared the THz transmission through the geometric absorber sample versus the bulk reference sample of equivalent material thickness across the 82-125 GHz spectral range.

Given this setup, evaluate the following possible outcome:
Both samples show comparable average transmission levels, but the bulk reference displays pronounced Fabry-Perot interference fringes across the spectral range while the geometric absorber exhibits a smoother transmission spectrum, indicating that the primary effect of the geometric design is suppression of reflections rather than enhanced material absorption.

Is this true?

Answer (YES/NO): NO